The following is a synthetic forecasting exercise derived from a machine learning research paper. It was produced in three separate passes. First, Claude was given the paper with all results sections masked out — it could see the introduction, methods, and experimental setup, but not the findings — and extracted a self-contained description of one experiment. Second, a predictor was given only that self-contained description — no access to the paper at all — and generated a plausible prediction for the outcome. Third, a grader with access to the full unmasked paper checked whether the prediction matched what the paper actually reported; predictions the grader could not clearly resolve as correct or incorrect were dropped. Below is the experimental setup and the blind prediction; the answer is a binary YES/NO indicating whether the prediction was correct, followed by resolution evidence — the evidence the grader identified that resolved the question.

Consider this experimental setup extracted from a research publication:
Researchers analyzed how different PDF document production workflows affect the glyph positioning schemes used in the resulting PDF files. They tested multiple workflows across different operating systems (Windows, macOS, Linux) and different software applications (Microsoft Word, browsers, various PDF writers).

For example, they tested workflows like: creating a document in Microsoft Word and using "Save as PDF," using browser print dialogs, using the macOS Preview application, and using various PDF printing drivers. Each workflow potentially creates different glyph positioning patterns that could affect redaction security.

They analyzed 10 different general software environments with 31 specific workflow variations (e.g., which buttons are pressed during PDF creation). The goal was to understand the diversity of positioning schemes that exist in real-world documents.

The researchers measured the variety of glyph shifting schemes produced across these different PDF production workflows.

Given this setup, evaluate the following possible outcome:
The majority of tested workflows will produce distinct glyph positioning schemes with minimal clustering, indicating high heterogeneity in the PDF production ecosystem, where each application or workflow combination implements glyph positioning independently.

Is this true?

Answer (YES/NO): YES